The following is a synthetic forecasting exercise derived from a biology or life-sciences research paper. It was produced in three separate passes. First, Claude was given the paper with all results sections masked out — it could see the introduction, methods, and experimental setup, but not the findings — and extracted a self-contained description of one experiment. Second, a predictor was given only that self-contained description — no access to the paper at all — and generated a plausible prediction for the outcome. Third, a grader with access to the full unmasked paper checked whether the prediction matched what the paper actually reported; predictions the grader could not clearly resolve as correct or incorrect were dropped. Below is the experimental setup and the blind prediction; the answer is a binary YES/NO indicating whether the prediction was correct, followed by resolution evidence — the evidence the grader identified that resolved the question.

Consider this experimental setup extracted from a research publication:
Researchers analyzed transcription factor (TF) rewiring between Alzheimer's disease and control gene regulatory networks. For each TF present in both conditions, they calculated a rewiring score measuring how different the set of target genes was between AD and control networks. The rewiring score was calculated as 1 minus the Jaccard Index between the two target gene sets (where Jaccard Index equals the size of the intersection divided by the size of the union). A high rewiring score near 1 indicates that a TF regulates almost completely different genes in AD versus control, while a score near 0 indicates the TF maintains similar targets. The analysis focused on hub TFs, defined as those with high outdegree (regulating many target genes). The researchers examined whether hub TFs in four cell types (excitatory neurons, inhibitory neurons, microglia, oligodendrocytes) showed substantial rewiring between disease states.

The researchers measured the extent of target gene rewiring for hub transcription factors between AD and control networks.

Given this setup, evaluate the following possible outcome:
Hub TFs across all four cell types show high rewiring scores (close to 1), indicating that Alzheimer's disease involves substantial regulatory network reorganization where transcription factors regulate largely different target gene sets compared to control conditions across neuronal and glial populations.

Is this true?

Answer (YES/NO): NO